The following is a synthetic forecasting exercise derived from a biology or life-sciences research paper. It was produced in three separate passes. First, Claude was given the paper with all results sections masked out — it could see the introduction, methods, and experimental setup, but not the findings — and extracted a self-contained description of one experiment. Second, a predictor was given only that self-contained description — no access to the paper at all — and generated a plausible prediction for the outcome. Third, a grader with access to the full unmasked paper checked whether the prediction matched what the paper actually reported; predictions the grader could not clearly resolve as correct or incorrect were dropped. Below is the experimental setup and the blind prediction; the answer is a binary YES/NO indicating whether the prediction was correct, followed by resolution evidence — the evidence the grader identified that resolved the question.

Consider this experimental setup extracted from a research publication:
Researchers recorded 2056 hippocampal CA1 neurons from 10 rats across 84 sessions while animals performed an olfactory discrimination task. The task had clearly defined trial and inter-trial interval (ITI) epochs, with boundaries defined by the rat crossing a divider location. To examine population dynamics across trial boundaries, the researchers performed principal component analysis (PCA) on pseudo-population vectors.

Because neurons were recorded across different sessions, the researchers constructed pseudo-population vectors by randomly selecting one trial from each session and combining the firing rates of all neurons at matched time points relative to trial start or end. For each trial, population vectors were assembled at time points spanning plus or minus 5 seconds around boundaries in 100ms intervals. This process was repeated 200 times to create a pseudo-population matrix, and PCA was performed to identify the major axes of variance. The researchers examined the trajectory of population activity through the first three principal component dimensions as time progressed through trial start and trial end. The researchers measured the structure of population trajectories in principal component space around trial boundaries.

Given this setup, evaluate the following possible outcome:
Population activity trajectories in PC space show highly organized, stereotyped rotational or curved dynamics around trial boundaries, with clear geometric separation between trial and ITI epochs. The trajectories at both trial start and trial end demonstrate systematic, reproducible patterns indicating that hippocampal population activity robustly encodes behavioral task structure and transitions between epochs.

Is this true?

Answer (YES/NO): YES